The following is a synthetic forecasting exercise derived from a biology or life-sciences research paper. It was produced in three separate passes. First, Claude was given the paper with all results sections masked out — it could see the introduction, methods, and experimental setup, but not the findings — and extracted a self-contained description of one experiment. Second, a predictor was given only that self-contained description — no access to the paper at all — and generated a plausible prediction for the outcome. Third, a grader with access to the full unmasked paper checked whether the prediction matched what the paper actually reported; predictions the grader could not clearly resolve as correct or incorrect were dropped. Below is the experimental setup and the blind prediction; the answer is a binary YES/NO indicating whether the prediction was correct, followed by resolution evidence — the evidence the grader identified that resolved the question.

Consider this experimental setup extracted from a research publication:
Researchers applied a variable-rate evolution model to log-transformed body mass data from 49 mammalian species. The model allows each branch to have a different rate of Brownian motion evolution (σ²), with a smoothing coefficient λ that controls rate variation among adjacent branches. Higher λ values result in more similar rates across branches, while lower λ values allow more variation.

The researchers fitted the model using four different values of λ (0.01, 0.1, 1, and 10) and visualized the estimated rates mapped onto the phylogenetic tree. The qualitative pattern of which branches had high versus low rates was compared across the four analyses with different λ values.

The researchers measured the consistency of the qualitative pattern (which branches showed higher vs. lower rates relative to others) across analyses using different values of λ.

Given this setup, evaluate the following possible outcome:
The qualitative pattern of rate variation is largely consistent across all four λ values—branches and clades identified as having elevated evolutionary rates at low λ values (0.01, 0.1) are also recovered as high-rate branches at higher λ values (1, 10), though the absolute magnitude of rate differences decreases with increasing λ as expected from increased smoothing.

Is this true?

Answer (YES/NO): YES